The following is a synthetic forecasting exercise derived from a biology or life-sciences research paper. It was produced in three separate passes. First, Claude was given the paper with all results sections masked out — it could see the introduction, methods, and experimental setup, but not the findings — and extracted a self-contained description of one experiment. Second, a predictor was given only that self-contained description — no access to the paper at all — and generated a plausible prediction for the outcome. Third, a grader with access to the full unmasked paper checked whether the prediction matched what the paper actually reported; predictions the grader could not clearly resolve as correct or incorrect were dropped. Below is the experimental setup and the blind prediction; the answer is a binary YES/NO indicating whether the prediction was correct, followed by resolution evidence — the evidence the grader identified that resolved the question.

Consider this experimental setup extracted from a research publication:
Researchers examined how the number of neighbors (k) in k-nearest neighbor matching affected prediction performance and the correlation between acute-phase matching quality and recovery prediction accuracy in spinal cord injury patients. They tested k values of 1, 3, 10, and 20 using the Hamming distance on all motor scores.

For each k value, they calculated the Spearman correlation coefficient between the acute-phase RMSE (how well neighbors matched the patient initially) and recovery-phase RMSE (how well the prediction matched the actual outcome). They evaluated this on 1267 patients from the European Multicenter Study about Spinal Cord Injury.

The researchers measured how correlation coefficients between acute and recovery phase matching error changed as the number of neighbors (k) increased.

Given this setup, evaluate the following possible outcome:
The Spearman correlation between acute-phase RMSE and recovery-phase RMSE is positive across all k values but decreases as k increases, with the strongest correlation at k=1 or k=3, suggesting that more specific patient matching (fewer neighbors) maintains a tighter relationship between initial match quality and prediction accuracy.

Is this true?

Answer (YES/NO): NO